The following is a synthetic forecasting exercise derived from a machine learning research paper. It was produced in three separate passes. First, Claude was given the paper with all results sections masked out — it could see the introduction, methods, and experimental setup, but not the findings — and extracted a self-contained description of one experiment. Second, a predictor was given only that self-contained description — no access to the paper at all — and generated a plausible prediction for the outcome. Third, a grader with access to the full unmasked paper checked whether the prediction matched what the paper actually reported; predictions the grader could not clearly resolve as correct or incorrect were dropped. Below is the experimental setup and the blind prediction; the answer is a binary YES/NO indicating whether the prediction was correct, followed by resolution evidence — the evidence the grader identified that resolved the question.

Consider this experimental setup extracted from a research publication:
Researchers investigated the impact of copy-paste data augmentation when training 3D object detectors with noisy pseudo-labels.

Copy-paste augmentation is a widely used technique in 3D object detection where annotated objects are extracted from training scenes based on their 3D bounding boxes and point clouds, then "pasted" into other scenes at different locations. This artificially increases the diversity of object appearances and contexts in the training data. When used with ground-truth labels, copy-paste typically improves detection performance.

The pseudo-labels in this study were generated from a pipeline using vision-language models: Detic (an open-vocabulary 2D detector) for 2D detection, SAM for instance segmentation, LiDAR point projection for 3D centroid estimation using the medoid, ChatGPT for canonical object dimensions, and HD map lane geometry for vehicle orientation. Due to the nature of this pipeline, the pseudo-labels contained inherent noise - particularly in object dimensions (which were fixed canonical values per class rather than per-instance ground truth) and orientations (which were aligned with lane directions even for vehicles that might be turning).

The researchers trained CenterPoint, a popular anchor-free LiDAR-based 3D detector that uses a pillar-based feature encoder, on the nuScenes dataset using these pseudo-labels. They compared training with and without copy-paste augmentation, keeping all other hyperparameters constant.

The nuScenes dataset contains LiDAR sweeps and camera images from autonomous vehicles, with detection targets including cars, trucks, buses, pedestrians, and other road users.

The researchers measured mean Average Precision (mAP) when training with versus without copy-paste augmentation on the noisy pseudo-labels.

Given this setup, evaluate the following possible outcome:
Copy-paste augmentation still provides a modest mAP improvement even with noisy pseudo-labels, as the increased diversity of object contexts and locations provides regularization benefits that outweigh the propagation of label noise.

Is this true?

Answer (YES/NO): NO